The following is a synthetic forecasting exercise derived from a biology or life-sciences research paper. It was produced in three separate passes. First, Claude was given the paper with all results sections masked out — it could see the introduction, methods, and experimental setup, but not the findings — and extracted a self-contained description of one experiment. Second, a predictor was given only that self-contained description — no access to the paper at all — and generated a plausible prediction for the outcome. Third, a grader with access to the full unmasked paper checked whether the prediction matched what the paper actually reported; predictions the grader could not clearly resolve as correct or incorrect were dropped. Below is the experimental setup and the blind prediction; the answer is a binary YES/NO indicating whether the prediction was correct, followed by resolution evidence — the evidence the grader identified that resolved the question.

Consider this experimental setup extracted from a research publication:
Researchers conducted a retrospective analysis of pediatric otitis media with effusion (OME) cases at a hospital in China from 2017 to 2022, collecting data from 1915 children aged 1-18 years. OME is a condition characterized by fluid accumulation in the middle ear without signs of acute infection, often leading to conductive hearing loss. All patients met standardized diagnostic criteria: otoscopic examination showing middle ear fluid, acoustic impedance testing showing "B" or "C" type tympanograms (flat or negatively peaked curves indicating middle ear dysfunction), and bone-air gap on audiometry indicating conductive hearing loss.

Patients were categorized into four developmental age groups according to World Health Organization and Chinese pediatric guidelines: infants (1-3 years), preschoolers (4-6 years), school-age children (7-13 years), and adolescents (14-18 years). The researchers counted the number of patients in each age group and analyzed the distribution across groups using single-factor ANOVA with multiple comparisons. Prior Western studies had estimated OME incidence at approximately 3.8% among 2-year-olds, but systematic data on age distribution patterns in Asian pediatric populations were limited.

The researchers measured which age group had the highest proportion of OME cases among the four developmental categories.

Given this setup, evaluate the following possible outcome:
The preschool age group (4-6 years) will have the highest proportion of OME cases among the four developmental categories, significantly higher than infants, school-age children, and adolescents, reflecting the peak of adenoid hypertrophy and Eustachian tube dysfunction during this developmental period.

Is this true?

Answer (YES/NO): YES